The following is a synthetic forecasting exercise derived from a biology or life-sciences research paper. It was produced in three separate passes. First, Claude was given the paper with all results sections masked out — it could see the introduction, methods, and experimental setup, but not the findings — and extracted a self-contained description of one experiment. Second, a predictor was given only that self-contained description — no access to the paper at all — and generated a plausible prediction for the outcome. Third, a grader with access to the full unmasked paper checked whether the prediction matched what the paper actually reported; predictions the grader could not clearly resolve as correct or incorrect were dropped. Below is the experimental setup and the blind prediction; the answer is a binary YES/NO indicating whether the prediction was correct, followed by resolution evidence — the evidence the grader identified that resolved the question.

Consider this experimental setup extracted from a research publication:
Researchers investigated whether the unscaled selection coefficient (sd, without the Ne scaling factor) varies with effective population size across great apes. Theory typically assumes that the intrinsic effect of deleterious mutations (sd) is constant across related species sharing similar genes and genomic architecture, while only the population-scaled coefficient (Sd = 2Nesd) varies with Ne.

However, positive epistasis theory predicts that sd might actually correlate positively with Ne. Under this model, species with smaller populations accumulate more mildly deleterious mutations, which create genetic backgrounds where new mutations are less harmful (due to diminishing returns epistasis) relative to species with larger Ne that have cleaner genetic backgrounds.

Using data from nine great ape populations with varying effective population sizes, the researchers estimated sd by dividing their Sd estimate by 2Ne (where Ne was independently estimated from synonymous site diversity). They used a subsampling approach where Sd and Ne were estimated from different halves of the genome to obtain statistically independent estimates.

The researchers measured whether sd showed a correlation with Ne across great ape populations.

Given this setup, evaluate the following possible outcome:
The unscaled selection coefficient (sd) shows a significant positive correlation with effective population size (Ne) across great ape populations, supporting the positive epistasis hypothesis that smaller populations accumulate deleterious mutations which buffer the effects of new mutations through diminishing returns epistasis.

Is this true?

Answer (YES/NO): YES